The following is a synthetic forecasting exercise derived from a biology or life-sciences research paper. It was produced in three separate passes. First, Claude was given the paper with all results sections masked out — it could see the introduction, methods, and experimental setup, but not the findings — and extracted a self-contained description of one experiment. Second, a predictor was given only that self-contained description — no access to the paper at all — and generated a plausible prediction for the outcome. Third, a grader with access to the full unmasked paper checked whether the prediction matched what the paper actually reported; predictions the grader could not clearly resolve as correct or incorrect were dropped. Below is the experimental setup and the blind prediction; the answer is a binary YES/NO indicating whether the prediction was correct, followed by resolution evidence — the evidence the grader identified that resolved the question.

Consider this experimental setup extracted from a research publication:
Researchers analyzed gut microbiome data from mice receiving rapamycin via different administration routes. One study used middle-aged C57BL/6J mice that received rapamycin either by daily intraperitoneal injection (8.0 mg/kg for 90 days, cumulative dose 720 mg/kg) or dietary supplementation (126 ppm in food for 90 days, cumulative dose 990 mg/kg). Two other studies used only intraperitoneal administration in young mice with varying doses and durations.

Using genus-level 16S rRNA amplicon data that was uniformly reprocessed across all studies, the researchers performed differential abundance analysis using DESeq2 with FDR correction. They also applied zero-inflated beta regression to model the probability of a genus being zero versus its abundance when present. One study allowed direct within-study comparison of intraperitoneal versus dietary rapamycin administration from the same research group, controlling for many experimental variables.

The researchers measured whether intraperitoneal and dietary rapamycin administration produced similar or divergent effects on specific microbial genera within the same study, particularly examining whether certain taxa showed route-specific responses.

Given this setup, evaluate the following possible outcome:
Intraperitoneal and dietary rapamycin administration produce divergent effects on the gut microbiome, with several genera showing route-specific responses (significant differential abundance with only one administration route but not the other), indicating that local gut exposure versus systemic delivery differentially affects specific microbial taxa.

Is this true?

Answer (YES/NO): YES